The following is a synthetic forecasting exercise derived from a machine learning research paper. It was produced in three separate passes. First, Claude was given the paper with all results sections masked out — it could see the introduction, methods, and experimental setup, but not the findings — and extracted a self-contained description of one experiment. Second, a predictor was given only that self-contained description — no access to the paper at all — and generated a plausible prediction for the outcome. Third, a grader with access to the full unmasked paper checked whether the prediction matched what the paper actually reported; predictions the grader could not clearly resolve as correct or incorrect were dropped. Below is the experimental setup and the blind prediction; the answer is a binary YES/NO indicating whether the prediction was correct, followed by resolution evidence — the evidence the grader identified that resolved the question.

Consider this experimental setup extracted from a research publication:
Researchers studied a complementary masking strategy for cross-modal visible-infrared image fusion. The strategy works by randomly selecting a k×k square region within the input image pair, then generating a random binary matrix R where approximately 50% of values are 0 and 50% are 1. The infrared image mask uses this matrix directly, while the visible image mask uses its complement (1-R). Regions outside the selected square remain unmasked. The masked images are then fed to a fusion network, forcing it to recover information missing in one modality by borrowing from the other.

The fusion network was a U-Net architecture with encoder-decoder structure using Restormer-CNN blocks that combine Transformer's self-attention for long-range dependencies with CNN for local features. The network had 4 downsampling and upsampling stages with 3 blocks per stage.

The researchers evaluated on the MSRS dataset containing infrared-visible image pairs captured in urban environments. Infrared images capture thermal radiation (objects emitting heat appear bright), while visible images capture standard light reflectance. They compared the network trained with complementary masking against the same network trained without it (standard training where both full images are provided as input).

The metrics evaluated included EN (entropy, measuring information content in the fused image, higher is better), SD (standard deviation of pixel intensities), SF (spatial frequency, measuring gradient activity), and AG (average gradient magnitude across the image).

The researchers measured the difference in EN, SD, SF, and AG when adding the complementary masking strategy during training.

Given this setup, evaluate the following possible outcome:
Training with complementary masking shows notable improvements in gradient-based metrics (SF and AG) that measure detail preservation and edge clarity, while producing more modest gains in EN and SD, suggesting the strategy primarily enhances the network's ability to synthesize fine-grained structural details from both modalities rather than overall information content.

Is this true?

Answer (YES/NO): NO